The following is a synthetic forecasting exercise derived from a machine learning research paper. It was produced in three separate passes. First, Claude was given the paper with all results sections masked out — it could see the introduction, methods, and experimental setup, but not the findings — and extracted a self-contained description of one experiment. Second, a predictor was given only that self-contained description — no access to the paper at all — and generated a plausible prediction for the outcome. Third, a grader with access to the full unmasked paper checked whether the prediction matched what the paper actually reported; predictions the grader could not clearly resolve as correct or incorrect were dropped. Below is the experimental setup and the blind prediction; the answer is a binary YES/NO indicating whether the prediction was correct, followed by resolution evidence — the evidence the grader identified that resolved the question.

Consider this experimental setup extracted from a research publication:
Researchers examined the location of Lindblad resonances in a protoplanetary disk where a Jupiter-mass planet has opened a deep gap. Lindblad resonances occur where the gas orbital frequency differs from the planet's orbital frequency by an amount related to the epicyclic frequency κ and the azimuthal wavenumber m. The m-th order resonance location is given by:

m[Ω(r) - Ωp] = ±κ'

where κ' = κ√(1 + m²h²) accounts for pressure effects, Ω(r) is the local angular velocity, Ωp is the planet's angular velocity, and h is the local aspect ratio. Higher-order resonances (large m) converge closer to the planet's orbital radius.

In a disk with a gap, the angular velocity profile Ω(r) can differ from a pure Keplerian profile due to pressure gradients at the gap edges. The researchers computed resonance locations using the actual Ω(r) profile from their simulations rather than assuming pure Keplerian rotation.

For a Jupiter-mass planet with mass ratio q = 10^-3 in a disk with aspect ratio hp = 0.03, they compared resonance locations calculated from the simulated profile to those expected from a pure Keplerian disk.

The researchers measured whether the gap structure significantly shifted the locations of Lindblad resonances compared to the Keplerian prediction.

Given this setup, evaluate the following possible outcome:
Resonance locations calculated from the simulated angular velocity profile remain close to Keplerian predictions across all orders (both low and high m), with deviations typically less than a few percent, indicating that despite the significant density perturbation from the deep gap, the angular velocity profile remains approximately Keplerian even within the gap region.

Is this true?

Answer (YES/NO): NO